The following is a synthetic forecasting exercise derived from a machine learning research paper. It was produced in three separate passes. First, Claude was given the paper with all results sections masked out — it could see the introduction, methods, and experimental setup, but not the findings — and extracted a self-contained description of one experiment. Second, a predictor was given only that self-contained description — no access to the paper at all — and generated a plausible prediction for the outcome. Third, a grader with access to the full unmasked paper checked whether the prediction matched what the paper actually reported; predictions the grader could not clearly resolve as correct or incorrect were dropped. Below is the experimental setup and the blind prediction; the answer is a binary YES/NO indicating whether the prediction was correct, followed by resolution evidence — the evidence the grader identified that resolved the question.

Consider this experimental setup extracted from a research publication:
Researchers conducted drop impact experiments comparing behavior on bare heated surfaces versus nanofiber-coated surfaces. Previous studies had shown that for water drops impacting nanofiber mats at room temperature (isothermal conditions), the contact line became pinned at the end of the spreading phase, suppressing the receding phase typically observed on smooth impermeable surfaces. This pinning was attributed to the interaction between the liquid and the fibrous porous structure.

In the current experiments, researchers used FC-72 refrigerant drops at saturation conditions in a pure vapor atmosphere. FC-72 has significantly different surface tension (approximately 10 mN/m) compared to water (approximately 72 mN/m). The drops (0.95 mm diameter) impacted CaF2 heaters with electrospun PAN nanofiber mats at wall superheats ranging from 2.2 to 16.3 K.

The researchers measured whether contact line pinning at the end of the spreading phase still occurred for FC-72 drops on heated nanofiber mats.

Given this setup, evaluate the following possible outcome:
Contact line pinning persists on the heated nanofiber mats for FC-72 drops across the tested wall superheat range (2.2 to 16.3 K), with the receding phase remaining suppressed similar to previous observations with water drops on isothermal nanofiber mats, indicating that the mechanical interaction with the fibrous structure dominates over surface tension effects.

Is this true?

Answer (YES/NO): YES